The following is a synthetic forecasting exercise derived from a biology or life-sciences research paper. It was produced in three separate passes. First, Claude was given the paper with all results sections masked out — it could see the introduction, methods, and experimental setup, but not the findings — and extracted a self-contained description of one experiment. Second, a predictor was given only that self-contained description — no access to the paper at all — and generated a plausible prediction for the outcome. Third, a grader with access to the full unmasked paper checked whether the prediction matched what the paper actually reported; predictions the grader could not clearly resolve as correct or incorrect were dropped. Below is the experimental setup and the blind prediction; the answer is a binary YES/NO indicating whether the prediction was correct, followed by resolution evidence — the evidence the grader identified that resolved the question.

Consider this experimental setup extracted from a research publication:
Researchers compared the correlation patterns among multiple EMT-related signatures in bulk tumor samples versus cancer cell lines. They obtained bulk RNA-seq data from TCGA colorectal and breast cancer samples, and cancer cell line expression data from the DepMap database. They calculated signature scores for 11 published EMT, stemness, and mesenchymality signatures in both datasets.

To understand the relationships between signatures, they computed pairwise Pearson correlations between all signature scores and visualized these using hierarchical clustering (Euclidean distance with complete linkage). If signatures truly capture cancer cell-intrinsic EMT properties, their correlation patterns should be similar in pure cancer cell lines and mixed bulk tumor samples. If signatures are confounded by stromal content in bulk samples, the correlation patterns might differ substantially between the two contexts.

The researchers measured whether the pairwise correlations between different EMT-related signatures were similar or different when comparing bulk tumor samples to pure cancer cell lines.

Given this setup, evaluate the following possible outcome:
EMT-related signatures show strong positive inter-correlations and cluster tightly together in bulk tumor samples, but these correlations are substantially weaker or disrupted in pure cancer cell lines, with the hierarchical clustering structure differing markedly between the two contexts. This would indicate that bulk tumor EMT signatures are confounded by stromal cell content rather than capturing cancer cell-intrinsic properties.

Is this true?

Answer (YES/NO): YES